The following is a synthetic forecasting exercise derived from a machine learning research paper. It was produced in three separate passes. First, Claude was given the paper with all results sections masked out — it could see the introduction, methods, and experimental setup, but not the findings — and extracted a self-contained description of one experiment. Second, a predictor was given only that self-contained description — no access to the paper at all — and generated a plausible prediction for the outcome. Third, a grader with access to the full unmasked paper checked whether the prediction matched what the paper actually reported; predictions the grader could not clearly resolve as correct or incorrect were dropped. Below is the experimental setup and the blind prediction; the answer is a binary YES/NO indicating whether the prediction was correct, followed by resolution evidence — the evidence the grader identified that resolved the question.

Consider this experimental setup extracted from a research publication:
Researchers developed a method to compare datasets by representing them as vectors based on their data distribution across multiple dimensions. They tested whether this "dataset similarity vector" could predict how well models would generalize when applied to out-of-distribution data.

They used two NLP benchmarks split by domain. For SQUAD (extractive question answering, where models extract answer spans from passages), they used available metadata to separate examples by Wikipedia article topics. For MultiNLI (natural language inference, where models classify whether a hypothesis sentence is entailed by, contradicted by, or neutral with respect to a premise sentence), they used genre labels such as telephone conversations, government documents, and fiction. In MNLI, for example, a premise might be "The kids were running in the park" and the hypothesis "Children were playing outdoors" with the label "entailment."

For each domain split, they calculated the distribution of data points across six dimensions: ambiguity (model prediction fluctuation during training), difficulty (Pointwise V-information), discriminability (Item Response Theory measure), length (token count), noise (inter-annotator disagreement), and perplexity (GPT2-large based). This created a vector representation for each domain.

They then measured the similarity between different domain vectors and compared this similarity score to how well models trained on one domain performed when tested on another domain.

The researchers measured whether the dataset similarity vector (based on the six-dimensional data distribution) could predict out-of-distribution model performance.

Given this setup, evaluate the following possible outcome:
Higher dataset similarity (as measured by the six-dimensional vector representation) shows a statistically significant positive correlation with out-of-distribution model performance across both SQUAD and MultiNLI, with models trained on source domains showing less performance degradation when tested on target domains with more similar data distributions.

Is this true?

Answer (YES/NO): NO